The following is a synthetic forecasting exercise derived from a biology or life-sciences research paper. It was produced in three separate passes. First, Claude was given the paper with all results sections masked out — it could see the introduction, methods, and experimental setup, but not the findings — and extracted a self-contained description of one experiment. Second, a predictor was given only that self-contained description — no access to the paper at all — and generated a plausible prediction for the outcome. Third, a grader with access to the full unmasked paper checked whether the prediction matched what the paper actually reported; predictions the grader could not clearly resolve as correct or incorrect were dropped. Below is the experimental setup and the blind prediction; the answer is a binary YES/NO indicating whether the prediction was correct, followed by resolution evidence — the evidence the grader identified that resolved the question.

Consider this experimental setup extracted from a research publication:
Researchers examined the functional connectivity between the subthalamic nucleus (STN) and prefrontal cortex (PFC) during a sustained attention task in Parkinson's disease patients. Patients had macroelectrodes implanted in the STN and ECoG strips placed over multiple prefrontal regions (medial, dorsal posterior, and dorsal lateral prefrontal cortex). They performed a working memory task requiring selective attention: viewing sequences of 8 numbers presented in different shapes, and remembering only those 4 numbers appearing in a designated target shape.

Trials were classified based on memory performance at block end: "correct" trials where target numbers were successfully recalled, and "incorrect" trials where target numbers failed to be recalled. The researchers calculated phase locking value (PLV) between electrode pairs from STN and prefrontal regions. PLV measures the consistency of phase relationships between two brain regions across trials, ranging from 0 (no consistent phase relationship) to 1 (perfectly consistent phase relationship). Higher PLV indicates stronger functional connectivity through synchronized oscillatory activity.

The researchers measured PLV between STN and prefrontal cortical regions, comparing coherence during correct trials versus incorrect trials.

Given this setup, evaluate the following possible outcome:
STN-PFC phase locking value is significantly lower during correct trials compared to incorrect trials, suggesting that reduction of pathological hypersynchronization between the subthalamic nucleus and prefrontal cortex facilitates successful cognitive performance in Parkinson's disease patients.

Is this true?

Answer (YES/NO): YES